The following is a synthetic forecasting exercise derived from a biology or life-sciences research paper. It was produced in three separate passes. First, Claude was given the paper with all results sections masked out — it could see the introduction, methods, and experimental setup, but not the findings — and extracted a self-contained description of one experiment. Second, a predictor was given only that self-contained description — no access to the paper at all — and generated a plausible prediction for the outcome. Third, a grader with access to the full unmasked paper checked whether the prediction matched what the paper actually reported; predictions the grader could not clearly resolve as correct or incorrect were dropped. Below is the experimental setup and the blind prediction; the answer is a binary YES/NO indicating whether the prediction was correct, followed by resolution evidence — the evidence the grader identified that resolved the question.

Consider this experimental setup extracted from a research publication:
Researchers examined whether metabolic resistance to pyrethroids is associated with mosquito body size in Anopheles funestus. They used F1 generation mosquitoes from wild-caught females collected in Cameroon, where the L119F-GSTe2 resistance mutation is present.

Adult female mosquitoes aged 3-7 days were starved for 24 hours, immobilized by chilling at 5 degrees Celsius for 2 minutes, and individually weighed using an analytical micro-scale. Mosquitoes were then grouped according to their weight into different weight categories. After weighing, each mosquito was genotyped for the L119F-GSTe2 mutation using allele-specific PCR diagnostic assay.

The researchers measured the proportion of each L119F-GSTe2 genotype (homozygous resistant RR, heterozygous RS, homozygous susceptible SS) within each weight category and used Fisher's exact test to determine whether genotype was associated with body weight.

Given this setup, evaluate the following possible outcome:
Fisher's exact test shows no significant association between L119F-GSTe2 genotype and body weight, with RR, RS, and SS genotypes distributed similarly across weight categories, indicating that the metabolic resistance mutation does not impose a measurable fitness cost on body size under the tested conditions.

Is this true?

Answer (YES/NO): YES